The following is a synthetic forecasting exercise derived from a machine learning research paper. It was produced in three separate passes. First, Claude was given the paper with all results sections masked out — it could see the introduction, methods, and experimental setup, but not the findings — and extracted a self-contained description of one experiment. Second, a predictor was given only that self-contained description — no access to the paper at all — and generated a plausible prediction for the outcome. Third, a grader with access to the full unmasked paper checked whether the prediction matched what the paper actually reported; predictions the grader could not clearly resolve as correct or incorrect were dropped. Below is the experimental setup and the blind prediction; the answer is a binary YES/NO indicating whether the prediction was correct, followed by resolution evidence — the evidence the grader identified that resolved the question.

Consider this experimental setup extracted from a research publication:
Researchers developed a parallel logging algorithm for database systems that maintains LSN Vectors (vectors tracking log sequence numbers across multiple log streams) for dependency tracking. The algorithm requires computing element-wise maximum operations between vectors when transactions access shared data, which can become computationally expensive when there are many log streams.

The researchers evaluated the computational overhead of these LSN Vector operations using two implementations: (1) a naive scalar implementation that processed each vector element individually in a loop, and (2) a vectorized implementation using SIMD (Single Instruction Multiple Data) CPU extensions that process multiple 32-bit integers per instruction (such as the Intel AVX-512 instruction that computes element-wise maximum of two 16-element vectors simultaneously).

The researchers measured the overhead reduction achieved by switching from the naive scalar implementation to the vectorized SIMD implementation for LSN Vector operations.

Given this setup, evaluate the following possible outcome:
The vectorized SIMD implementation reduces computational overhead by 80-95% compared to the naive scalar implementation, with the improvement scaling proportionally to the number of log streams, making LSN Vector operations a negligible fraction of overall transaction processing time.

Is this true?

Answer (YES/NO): NO